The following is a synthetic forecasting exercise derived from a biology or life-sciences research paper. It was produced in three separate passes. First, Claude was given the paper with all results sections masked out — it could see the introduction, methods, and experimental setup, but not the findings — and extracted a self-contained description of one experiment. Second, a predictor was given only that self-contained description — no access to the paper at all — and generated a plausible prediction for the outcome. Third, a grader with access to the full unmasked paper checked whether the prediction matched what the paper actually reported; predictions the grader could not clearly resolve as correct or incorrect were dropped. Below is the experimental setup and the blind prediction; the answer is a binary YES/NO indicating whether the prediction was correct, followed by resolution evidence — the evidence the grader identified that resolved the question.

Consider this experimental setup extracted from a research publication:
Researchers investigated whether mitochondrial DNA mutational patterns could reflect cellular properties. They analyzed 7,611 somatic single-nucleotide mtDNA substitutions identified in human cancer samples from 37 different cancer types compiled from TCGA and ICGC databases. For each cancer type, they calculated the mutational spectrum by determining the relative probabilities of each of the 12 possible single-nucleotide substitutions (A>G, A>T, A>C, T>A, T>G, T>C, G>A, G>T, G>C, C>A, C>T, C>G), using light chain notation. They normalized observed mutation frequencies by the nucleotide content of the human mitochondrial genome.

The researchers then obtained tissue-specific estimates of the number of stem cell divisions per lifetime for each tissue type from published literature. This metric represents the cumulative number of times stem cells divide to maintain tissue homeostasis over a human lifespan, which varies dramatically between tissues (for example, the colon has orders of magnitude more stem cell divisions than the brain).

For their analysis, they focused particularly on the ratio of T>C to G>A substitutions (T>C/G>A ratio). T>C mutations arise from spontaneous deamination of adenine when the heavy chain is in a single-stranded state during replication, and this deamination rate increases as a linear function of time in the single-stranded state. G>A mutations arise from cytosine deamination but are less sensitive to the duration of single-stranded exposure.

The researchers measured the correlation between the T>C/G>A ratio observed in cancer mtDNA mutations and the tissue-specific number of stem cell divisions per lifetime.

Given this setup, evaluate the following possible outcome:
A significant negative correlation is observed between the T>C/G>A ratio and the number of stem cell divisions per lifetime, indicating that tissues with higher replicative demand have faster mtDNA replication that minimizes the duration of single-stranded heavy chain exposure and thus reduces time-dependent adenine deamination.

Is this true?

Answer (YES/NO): YES